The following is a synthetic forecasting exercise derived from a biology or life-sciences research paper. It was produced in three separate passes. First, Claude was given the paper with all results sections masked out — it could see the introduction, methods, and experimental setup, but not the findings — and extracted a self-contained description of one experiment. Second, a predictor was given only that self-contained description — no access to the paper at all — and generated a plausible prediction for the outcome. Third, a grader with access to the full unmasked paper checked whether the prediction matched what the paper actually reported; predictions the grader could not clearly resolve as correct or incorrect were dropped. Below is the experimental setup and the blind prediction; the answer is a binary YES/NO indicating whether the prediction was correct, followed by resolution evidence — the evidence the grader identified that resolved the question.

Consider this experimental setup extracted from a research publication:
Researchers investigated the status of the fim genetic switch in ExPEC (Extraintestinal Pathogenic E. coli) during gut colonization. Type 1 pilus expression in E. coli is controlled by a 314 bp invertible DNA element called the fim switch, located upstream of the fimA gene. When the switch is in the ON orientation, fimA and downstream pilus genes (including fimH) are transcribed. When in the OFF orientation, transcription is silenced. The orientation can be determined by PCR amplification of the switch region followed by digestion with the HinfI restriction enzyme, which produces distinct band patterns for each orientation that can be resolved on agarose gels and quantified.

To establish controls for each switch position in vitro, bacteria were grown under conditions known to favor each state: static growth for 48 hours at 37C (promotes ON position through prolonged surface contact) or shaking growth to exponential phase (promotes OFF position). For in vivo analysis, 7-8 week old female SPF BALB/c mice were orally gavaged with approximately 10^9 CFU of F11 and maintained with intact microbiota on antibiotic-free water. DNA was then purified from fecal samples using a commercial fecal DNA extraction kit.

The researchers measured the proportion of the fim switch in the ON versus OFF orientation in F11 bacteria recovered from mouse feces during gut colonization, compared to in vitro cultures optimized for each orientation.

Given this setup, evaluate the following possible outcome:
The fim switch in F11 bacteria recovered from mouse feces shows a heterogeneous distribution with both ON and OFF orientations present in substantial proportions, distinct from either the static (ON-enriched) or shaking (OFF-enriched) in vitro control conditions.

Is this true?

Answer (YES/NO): NO